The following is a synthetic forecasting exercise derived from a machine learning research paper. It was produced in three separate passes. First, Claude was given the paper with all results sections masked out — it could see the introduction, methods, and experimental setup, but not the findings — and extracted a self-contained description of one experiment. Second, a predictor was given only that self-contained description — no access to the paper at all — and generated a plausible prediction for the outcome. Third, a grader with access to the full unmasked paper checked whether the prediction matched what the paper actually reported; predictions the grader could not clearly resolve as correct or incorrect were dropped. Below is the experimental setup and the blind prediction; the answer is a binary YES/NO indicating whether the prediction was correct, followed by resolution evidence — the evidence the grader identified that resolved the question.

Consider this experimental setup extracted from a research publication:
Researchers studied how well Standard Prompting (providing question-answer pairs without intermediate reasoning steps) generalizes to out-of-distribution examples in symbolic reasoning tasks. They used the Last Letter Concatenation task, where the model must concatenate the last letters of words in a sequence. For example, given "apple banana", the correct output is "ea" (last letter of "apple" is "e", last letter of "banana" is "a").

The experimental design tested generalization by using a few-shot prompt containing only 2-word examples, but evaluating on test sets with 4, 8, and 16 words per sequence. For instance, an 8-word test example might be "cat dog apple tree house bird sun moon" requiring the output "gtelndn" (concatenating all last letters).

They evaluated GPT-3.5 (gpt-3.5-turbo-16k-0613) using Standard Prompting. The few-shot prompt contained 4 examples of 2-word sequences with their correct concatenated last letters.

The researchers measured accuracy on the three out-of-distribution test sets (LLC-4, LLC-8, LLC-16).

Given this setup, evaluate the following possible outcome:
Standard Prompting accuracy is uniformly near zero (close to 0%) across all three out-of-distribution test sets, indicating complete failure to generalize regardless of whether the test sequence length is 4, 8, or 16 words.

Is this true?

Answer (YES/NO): YES